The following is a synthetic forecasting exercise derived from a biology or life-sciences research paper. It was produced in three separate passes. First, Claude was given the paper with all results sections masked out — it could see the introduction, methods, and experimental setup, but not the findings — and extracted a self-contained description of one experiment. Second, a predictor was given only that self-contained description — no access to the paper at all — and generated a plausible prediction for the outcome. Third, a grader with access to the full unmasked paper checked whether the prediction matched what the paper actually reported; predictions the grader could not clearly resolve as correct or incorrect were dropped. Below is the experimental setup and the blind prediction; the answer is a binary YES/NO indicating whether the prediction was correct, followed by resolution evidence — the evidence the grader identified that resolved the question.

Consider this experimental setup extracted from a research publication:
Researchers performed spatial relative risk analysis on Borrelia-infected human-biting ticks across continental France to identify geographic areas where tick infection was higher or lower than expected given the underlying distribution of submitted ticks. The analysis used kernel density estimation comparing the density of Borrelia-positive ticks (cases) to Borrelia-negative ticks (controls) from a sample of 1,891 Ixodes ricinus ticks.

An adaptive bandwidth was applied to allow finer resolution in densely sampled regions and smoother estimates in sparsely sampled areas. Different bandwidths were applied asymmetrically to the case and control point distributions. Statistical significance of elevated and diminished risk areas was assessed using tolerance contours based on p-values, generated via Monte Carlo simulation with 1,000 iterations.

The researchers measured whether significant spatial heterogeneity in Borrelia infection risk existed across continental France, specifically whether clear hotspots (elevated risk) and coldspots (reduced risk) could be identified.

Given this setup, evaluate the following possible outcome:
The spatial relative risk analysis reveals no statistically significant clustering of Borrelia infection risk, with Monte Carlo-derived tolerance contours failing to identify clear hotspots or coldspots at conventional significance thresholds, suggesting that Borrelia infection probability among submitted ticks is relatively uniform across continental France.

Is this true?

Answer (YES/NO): NO